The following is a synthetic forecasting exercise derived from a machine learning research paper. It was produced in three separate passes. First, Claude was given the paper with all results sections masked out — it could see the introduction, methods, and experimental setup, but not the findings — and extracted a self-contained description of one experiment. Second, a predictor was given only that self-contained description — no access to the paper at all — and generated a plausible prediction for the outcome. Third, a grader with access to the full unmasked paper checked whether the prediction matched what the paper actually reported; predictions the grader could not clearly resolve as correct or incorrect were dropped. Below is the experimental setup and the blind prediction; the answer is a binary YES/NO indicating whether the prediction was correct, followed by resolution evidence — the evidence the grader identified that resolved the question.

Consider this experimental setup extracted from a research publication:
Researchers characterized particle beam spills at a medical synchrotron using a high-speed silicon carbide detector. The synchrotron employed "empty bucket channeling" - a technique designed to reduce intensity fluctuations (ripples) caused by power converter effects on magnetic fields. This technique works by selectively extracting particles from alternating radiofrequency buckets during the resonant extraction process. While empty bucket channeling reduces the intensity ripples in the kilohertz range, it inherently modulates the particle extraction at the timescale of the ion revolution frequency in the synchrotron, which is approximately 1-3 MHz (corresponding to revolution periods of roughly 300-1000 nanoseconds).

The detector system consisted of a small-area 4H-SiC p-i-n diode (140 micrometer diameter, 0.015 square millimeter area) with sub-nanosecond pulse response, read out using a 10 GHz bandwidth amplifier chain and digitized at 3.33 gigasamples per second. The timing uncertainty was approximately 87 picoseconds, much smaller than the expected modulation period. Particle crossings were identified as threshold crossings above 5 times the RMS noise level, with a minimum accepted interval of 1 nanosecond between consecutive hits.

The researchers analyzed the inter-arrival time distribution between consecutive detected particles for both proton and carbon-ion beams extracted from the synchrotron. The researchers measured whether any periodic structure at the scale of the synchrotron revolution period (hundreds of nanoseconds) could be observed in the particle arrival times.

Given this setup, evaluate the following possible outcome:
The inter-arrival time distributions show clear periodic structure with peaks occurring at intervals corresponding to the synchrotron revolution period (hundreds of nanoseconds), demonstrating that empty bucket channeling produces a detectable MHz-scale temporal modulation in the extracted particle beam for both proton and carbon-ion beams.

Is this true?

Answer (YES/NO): YES